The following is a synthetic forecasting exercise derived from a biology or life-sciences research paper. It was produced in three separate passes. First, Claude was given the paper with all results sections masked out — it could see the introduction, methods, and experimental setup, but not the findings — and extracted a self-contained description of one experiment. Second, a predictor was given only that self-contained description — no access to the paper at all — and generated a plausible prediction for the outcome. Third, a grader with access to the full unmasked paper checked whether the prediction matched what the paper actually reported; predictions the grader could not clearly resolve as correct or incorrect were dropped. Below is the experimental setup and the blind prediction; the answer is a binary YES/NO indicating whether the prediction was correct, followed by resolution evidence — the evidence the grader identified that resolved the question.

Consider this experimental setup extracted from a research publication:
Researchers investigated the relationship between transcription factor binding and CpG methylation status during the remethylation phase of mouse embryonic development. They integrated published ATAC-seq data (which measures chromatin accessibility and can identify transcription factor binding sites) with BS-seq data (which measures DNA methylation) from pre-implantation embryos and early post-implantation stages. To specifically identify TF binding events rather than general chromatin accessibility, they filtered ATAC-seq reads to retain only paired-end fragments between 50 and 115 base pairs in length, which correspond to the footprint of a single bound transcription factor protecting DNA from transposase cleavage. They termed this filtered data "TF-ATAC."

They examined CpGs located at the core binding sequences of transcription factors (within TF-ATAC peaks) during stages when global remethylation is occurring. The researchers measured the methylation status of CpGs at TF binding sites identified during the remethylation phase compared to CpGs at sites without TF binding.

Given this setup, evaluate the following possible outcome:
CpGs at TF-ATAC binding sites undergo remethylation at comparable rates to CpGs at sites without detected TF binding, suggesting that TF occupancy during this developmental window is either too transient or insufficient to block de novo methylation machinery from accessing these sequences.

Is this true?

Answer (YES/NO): NO